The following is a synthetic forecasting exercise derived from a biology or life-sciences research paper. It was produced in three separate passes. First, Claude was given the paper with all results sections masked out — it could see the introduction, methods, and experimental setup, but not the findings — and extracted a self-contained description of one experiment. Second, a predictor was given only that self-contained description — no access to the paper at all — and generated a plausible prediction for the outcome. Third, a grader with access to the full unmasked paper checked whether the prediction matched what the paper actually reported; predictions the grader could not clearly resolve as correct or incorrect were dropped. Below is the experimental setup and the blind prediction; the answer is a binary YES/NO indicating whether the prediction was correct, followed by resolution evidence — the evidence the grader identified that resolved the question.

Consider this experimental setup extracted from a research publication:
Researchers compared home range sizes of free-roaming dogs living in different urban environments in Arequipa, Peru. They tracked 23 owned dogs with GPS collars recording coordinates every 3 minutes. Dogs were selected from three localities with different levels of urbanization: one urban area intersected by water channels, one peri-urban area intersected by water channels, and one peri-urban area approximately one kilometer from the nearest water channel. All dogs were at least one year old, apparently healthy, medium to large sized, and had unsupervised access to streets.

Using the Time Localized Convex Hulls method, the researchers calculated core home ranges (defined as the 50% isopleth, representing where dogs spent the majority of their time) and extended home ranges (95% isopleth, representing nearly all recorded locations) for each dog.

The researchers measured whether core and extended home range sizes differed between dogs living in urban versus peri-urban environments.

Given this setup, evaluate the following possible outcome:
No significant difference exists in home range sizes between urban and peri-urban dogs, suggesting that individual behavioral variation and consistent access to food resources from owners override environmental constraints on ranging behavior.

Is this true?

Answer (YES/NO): YES